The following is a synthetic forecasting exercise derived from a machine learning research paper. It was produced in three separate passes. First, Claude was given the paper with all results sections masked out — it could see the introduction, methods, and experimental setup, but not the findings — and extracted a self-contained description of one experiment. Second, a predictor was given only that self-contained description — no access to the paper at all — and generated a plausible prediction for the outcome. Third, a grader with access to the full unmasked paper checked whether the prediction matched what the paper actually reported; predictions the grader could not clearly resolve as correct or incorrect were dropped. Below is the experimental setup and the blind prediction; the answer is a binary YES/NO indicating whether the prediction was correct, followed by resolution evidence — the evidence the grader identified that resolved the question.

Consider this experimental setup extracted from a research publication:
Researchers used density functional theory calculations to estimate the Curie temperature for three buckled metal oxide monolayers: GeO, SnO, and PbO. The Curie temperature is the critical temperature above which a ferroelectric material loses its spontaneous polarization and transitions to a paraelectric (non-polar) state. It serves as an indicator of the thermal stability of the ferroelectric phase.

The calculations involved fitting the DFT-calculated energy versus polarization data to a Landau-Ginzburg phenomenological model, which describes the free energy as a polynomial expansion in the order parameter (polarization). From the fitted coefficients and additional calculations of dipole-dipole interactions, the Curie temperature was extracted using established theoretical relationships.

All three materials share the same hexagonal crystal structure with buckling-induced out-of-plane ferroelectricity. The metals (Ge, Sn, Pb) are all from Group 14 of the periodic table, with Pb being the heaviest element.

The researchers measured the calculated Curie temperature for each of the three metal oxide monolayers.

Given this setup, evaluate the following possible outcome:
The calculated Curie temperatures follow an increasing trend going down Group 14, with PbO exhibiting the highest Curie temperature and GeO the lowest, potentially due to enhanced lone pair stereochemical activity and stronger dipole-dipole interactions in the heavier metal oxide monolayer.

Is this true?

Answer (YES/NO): YES